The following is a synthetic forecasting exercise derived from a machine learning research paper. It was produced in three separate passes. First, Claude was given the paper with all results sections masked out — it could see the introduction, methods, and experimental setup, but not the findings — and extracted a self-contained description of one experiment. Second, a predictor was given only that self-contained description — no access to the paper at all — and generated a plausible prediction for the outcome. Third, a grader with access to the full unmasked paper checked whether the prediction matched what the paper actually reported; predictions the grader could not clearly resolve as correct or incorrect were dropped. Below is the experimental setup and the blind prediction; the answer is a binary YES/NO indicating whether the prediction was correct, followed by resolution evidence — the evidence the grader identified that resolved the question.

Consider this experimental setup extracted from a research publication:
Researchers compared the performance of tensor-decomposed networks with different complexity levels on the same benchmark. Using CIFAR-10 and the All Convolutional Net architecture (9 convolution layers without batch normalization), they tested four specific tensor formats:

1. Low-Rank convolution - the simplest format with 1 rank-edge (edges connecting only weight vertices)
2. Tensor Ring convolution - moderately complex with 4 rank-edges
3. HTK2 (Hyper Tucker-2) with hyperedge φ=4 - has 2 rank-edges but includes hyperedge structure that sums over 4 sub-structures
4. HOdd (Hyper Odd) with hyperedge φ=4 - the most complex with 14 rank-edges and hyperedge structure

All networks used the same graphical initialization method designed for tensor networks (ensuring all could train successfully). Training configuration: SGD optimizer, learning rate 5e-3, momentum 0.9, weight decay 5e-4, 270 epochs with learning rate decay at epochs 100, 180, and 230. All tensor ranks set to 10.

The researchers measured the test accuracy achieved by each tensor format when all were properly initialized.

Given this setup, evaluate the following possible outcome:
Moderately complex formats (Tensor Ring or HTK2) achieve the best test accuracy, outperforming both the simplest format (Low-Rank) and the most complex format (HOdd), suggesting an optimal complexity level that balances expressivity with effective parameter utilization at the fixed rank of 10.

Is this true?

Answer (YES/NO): NO